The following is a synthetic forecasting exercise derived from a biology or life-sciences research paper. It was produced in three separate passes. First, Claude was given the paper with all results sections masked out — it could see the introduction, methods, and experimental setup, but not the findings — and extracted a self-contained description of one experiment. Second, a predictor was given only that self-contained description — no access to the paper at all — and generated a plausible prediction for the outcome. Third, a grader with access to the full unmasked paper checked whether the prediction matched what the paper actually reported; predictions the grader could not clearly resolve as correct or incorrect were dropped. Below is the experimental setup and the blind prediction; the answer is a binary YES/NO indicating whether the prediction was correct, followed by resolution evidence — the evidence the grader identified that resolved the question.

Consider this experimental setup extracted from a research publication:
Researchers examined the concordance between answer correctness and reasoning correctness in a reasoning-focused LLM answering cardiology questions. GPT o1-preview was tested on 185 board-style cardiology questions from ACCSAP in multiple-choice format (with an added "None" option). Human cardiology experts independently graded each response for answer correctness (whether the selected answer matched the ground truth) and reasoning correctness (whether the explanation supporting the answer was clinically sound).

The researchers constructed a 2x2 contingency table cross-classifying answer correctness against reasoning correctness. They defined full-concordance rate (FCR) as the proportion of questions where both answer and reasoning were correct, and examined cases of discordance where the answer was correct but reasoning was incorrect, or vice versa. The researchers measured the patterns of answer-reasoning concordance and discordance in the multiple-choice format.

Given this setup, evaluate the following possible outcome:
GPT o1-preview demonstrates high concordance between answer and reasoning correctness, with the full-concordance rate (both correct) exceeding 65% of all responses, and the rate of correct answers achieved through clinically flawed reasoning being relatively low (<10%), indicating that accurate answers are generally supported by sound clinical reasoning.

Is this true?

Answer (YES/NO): YES